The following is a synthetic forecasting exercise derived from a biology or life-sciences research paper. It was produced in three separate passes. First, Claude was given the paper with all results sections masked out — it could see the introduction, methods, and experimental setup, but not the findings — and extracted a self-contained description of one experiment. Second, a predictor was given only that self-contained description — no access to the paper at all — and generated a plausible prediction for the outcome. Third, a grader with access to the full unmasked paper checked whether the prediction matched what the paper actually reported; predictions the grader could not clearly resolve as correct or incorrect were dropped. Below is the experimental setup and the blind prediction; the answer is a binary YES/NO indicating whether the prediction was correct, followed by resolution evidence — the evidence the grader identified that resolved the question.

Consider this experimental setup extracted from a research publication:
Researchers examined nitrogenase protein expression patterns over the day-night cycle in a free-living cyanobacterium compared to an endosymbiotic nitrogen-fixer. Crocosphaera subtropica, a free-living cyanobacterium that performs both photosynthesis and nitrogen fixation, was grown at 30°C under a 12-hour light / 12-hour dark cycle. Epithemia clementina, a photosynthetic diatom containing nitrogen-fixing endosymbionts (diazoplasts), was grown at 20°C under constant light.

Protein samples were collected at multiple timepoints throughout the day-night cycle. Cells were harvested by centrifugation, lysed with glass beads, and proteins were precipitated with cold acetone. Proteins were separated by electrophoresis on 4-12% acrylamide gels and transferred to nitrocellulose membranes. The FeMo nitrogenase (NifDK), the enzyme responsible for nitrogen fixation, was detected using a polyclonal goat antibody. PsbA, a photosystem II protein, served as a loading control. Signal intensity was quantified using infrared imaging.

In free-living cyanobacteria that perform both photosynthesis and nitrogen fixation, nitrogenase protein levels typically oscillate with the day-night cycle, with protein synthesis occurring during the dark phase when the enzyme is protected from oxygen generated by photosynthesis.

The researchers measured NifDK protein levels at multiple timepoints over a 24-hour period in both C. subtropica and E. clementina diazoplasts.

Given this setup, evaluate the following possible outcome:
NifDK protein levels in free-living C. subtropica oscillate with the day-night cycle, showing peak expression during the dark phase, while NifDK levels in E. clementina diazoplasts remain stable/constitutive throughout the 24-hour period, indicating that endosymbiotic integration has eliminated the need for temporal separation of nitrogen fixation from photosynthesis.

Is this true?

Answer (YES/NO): YES